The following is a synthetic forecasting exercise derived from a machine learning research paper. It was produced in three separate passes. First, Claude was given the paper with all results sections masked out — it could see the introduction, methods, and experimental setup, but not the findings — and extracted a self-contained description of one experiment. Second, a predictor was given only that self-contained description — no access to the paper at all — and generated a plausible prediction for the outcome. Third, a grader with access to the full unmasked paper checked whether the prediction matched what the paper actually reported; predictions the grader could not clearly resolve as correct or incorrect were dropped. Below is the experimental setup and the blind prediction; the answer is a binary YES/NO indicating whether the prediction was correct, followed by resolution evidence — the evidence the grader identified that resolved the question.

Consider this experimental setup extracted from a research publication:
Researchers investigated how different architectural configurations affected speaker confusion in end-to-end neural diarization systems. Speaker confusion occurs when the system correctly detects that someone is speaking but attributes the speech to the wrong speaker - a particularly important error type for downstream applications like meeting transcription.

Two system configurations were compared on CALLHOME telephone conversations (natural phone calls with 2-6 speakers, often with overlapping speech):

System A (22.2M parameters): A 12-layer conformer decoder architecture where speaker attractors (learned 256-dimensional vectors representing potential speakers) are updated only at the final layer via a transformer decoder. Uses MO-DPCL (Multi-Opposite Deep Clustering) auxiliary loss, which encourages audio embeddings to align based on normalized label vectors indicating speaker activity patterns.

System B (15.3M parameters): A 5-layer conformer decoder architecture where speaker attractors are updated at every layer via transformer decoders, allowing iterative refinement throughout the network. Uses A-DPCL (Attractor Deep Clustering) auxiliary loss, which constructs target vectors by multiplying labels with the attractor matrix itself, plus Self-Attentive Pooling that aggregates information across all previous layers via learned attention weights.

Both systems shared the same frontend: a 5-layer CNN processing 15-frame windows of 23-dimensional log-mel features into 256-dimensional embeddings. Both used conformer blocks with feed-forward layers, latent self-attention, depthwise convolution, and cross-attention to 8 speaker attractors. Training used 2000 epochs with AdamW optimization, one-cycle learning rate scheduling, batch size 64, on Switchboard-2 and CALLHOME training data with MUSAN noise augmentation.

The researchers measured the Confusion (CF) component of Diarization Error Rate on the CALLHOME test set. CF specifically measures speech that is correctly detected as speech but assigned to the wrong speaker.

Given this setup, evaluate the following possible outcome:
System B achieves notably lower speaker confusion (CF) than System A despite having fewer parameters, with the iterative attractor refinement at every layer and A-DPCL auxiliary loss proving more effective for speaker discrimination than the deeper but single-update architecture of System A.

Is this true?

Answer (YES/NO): NO